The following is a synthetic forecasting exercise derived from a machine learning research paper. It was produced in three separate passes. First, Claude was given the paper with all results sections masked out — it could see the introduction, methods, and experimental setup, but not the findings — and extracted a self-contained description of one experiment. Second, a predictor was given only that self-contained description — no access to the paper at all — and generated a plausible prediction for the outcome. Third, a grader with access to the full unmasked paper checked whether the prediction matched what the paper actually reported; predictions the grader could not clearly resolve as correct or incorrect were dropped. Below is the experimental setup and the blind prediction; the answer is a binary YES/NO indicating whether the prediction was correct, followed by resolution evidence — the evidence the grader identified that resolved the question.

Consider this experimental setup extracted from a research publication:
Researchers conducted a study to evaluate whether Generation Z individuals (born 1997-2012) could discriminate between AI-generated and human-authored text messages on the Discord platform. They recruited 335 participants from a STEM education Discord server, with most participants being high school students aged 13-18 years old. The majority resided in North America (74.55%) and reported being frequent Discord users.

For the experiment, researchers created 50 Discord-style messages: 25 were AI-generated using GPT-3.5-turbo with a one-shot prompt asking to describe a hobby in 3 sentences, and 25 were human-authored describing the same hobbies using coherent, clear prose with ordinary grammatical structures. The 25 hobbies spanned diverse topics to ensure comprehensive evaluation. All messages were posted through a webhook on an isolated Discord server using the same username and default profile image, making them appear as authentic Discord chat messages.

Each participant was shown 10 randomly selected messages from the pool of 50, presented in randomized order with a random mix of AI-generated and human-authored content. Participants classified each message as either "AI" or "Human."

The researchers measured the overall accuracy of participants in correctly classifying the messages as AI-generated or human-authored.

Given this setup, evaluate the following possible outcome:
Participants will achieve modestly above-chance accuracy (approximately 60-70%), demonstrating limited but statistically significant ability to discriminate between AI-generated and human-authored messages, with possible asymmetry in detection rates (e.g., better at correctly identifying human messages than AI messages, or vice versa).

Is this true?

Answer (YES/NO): NO